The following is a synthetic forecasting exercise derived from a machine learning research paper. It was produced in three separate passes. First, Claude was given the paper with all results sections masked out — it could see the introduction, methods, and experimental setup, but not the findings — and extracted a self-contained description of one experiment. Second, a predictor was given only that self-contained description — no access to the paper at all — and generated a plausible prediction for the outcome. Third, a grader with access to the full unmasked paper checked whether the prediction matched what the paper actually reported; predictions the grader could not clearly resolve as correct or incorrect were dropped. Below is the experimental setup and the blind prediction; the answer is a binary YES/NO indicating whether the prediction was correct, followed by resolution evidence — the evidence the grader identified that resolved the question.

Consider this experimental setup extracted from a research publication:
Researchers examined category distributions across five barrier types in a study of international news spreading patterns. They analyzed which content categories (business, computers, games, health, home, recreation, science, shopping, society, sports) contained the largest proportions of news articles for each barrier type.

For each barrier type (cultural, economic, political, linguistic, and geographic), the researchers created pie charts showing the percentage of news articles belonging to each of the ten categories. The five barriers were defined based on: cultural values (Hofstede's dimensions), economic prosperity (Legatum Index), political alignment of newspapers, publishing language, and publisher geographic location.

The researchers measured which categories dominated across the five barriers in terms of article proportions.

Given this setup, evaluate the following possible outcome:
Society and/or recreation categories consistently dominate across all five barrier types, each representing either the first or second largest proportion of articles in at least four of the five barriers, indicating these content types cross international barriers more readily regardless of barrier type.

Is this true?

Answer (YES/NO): NO